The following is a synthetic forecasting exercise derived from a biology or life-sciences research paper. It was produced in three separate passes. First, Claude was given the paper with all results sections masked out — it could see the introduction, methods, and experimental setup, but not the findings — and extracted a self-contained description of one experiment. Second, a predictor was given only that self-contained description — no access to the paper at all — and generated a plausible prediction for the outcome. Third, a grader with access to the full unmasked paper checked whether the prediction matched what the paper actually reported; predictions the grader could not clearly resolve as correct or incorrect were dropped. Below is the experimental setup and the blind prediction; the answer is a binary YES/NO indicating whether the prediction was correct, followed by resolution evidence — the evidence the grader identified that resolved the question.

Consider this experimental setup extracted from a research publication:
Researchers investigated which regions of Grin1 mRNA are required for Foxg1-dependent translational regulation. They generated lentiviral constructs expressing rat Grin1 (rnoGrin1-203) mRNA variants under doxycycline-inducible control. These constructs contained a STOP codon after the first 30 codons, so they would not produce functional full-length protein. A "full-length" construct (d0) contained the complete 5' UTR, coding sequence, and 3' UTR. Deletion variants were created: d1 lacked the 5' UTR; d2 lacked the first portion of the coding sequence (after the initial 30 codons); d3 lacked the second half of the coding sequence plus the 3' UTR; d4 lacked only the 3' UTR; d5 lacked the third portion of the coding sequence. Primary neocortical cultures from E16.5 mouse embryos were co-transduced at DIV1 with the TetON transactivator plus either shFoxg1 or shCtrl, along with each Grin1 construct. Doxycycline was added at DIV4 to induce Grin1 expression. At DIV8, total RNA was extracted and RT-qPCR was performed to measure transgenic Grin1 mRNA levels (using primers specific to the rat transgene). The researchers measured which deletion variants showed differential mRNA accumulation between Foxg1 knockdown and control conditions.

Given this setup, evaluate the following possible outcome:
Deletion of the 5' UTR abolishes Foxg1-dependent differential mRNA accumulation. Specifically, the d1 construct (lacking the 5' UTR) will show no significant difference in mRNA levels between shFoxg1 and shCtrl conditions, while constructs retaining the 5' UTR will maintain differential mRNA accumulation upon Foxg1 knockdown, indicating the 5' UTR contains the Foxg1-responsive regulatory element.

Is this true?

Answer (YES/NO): NO